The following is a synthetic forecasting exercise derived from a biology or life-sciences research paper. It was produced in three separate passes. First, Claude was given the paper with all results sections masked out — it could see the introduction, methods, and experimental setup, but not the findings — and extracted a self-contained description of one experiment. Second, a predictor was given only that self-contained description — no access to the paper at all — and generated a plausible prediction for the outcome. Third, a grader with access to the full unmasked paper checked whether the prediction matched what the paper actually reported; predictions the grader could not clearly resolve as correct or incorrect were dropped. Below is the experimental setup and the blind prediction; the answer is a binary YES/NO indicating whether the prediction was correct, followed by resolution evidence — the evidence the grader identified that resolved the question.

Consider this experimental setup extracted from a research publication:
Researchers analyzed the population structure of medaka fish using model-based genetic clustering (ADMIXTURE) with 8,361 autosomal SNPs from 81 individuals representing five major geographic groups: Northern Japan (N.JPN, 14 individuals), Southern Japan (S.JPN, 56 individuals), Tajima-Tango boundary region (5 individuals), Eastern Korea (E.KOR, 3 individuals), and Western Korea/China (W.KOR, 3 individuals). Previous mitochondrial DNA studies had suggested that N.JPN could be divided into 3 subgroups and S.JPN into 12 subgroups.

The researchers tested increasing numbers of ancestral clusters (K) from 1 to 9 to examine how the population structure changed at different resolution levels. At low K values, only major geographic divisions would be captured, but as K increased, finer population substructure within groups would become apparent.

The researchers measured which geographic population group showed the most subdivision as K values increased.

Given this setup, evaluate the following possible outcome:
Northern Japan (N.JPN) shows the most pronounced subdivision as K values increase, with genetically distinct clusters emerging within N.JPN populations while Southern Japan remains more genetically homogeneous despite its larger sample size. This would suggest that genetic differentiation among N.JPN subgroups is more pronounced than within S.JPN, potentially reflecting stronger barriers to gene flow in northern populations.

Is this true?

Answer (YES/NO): NO